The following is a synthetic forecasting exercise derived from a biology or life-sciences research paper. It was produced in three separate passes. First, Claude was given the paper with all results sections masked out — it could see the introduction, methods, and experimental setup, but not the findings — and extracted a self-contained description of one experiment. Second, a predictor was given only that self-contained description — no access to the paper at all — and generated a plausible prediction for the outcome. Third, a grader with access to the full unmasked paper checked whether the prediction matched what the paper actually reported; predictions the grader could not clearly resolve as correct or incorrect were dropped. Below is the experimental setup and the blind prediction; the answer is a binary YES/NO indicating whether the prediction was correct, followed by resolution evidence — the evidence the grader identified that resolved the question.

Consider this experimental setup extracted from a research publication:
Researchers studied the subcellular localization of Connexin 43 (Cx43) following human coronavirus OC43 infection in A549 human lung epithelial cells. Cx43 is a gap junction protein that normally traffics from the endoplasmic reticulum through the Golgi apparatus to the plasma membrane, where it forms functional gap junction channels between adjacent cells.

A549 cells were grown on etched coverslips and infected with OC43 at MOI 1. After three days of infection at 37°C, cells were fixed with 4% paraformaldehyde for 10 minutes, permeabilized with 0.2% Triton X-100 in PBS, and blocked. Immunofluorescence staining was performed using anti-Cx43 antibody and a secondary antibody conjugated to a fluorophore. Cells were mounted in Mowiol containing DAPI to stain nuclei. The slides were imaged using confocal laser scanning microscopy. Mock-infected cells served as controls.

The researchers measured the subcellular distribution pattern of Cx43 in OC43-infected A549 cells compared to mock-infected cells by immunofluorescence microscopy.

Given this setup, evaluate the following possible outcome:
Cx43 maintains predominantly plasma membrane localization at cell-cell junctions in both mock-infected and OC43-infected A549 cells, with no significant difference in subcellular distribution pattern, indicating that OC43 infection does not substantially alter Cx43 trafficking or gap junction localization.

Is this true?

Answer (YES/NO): NO